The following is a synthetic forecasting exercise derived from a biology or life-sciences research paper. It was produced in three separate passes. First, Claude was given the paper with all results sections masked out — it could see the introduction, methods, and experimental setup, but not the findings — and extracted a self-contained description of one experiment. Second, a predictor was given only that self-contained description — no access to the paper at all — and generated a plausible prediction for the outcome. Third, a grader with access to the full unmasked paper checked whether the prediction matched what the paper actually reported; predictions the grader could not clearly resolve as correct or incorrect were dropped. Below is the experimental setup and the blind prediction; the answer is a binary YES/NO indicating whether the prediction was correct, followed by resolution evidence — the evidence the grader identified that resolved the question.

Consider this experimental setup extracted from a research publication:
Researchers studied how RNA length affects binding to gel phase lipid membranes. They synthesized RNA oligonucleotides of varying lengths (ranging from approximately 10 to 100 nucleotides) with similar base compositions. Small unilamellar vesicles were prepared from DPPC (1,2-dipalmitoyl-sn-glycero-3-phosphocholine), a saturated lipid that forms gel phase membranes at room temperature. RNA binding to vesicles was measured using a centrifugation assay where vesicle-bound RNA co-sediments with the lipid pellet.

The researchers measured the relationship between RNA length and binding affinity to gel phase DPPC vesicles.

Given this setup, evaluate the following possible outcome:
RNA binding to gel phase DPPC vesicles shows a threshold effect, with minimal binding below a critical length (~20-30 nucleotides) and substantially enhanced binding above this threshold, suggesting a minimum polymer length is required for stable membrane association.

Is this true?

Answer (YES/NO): NO